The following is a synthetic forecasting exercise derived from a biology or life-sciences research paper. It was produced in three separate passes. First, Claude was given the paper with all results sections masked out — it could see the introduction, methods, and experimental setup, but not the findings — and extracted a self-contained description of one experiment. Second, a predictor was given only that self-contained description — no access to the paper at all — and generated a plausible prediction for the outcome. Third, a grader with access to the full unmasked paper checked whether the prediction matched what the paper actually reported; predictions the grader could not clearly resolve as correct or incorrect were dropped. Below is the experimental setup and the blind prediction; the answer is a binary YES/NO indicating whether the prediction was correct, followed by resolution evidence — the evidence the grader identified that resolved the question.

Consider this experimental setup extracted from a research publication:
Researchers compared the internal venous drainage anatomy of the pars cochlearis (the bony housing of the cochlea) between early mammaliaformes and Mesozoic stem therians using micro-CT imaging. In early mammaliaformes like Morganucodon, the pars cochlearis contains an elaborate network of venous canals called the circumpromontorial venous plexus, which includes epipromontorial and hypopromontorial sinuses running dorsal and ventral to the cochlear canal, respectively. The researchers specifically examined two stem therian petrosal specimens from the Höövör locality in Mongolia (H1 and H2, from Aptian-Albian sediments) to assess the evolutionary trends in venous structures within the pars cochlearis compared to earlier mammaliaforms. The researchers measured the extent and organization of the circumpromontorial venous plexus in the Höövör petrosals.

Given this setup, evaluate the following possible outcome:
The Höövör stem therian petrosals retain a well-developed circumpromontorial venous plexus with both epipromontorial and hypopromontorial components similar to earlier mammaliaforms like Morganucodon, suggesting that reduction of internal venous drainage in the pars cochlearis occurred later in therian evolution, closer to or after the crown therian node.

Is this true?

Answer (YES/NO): NO